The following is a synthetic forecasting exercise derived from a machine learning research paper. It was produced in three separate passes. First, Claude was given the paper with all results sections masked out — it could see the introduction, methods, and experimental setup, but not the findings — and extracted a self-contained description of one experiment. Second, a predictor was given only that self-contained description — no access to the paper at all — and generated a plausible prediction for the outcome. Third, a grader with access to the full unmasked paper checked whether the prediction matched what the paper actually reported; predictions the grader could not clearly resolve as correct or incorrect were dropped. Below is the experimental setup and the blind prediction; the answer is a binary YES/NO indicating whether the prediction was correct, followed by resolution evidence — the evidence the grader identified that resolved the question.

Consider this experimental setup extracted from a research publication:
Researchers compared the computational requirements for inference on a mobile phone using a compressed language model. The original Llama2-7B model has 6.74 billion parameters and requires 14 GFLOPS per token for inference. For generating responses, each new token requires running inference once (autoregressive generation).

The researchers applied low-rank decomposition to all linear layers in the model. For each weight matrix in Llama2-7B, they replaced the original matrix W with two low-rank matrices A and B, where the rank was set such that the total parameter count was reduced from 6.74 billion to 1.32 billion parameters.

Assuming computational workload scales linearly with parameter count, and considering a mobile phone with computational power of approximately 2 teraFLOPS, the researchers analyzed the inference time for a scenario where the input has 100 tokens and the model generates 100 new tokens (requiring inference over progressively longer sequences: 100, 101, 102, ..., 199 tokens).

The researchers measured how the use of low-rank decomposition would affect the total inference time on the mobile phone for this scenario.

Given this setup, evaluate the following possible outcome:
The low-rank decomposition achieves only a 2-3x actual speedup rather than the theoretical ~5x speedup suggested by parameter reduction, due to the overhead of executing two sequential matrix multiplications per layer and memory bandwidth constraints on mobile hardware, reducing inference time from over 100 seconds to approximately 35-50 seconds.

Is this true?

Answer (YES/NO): NO